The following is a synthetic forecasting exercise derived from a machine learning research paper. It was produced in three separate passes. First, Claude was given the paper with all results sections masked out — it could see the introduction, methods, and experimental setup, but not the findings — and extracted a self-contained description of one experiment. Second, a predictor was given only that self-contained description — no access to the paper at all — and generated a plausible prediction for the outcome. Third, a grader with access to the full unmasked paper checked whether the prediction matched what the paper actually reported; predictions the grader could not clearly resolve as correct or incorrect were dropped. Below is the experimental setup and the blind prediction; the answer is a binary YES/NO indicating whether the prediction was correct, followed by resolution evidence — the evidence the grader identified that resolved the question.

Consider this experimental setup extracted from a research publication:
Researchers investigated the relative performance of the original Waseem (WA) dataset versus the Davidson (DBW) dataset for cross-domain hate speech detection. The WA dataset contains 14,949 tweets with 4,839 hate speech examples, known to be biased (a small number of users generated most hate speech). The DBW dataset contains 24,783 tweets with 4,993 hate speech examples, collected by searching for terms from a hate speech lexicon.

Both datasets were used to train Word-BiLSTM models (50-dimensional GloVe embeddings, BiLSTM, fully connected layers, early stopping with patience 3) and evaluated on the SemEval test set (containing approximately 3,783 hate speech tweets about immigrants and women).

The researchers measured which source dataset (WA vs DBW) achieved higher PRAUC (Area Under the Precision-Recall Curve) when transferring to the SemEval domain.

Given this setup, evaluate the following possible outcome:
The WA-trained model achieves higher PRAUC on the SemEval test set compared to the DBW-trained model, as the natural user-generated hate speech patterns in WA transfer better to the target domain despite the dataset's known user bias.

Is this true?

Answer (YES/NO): YES